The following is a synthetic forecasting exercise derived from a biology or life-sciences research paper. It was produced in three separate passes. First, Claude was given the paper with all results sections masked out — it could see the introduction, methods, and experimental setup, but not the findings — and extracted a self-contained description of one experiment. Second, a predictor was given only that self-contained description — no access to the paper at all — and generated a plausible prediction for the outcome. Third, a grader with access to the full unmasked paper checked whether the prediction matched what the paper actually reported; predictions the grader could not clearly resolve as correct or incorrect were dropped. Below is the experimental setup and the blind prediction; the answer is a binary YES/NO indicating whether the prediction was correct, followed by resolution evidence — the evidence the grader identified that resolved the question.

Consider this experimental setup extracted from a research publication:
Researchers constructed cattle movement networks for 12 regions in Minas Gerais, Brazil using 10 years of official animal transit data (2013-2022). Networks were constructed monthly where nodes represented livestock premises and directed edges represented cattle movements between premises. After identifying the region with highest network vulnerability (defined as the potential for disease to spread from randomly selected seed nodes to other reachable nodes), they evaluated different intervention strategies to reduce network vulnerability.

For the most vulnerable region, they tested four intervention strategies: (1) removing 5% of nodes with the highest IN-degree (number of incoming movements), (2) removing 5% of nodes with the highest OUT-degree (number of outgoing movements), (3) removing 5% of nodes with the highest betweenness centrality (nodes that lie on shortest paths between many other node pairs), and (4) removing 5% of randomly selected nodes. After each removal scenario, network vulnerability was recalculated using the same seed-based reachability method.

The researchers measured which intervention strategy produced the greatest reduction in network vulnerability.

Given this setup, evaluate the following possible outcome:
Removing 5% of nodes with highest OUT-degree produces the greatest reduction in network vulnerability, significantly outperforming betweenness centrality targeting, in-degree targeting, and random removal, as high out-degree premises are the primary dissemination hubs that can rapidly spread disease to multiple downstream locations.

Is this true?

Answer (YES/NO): NO